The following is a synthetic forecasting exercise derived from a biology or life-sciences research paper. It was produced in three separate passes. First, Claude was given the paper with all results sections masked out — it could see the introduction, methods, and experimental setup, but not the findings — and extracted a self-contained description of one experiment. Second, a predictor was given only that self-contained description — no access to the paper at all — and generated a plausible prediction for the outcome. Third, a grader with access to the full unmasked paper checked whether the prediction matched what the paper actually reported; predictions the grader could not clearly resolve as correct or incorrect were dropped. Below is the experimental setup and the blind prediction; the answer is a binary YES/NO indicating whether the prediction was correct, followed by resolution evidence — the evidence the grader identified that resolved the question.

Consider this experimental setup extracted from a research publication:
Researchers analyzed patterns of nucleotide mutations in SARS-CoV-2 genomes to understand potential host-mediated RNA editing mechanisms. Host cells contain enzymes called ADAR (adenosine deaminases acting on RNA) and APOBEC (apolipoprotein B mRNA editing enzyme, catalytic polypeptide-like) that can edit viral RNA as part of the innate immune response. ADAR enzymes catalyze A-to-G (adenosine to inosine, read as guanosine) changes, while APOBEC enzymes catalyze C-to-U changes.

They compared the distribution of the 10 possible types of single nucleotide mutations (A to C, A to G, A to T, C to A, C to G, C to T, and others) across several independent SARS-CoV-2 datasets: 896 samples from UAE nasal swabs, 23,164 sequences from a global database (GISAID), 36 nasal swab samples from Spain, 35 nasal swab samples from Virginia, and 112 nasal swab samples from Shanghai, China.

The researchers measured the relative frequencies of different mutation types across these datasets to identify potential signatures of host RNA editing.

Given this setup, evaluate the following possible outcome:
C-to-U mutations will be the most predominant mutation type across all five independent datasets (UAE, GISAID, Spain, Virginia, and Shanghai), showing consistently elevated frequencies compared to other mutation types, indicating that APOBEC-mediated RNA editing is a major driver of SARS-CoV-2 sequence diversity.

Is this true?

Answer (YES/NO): YES